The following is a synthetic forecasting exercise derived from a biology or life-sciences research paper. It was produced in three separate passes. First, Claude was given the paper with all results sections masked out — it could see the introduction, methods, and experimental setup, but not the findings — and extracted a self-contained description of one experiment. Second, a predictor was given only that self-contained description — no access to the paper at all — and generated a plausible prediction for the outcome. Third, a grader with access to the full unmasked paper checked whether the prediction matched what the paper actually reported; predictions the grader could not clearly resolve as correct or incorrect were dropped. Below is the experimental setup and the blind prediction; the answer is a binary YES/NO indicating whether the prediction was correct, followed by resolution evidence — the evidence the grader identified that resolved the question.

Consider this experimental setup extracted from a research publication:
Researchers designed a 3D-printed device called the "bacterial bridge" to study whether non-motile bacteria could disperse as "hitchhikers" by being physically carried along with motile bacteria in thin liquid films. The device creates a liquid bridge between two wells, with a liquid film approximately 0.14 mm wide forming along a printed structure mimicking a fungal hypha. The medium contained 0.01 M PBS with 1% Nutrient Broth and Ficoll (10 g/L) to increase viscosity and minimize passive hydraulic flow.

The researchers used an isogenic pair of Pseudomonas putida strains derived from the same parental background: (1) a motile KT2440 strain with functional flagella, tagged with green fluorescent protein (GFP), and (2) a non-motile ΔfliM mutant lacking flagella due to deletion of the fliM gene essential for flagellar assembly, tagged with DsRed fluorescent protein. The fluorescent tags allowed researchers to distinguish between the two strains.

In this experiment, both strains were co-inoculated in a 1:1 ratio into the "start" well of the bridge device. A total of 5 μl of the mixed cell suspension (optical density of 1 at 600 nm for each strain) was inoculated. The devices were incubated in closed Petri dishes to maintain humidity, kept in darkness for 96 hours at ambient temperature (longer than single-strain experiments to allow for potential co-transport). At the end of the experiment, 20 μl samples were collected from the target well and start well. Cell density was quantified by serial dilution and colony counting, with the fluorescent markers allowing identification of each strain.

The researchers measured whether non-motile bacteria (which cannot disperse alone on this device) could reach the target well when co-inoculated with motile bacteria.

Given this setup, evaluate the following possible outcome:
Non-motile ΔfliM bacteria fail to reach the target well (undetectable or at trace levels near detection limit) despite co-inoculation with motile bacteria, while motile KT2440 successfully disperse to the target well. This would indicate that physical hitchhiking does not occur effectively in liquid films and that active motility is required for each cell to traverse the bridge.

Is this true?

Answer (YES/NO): NO